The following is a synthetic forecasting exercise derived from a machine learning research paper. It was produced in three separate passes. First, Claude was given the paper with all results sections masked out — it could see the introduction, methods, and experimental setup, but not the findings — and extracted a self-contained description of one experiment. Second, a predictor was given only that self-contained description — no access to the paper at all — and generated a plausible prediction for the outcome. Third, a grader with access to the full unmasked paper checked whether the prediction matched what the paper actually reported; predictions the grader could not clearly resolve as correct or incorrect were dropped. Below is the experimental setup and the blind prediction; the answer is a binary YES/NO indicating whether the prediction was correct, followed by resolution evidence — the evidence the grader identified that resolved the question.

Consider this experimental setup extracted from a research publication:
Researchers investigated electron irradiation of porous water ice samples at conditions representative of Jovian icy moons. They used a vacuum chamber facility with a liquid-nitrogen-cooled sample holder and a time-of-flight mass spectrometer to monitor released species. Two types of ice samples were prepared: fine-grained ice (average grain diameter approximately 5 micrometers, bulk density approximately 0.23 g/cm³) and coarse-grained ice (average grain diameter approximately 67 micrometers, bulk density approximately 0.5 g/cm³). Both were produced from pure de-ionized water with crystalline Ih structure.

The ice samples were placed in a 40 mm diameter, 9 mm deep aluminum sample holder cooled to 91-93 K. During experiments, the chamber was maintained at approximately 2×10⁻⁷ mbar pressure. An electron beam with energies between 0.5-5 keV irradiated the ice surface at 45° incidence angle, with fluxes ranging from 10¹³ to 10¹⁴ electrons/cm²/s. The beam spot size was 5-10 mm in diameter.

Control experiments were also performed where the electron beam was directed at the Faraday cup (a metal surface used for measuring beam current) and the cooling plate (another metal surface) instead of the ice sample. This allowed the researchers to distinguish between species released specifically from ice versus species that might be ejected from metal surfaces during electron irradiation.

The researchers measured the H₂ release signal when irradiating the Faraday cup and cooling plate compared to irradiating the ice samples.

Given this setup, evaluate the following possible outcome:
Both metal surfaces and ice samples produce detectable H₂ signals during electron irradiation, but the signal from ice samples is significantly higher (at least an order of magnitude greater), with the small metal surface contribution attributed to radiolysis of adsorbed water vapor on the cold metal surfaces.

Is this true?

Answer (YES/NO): NO